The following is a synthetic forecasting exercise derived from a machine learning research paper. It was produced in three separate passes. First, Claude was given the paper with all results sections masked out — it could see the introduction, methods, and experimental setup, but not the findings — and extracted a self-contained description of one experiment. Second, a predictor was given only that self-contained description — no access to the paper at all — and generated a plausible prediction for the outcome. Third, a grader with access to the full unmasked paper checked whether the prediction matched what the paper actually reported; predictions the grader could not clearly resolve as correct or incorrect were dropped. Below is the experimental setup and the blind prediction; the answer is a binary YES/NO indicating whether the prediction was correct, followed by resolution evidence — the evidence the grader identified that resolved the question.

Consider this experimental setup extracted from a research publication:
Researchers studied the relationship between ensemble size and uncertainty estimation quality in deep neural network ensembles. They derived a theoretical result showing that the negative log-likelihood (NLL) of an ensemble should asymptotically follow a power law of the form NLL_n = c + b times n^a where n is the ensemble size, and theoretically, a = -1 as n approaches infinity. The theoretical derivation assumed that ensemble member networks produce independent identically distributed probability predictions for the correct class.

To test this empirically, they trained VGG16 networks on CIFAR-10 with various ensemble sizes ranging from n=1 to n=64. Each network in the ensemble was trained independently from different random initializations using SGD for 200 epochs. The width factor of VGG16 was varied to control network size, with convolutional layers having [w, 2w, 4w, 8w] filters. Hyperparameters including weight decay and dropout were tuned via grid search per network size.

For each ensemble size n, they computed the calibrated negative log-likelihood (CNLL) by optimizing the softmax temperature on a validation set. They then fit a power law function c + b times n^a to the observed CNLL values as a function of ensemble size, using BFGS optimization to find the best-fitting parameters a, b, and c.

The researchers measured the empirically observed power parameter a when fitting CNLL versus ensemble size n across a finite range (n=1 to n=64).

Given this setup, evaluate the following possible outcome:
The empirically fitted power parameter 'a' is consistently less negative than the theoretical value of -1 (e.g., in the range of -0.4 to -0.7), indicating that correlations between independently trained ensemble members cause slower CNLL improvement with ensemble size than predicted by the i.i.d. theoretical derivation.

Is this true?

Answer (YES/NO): NO